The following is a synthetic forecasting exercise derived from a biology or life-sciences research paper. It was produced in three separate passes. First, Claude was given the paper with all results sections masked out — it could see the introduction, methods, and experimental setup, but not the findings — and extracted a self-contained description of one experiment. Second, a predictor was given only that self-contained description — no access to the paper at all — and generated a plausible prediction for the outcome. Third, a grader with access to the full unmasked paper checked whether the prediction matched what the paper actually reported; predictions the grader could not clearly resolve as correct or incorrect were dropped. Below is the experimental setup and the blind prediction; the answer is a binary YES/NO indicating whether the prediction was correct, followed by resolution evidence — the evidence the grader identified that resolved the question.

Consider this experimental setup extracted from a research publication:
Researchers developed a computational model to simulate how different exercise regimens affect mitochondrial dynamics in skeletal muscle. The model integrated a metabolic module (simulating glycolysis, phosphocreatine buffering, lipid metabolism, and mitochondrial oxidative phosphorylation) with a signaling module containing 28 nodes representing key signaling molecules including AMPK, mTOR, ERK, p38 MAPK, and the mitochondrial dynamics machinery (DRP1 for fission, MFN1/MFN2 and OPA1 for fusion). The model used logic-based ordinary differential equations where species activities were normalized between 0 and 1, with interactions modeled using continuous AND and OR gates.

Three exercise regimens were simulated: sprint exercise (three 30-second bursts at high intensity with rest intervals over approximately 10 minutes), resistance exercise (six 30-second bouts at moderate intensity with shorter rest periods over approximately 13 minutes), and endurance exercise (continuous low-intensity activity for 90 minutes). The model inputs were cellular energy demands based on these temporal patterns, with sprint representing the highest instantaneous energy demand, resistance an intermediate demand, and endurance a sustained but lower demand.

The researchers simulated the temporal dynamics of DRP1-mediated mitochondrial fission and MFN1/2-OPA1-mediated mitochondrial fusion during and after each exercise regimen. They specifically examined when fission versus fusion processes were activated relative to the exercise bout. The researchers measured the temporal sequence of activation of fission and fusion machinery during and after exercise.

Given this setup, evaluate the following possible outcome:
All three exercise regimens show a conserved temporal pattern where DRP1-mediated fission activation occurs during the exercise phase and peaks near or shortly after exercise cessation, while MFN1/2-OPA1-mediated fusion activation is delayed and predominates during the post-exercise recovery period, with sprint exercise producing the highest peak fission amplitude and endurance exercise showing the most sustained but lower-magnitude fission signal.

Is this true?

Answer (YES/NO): NO